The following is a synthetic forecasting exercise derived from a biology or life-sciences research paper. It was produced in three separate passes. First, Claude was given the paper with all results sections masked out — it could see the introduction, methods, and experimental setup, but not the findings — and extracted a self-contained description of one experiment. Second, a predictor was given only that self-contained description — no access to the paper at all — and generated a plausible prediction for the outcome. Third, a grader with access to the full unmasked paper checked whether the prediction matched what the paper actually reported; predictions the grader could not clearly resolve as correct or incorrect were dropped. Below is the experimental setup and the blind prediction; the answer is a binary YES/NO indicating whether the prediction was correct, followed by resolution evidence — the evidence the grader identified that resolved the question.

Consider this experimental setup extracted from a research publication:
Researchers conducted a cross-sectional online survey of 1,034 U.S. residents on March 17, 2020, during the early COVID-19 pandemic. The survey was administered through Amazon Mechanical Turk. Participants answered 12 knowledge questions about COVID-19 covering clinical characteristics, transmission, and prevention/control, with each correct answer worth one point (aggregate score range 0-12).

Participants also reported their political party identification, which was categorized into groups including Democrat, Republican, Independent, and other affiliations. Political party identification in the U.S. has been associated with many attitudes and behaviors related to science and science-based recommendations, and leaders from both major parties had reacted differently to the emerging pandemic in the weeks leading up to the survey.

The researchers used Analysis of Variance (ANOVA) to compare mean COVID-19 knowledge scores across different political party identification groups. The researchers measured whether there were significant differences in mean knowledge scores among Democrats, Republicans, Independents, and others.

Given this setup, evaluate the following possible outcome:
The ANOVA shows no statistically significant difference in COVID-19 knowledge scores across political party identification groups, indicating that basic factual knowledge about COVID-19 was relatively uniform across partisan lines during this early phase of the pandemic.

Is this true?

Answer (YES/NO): NO